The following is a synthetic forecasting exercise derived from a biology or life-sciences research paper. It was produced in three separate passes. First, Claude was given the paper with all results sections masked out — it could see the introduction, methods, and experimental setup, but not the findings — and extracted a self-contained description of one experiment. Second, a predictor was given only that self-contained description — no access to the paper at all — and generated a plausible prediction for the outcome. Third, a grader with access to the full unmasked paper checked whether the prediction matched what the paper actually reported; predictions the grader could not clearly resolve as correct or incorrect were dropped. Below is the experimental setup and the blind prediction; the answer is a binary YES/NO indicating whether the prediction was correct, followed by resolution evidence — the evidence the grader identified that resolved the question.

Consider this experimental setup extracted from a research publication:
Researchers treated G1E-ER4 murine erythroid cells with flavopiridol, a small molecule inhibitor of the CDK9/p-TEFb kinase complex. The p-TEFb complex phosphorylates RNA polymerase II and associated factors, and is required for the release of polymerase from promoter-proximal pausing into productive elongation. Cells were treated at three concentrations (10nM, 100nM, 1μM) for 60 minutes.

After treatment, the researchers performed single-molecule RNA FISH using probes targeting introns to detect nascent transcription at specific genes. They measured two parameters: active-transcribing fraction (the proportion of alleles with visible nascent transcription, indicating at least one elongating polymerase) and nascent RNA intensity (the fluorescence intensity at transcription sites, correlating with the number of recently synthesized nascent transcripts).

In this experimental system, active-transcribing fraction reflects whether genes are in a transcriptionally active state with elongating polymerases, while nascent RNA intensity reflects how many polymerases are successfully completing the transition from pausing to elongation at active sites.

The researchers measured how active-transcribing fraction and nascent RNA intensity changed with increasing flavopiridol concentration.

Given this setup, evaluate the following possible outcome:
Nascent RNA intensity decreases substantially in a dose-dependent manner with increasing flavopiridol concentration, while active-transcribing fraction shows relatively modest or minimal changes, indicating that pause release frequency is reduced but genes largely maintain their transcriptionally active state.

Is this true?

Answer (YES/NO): NO